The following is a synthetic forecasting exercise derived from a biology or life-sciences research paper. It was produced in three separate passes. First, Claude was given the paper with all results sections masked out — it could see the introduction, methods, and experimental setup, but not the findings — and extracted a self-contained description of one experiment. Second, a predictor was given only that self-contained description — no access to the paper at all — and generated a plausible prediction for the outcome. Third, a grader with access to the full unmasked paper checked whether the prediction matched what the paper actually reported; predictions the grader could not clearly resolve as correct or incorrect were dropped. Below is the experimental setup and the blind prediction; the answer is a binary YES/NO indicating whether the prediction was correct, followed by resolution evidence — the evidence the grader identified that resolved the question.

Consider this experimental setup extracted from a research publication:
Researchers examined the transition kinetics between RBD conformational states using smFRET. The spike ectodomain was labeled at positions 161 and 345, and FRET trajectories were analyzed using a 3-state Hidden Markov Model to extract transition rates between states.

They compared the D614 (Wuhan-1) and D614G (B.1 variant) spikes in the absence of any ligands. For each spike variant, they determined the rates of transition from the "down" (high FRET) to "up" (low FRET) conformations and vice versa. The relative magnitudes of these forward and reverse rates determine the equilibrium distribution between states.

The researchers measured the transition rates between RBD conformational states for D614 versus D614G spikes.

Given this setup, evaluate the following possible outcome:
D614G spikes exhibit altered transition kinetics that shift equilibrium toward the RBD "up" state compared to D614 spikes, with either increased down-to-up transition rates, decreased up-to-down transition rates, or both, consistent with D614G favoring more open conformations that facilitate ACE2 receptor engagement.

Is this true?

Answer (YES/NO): YES